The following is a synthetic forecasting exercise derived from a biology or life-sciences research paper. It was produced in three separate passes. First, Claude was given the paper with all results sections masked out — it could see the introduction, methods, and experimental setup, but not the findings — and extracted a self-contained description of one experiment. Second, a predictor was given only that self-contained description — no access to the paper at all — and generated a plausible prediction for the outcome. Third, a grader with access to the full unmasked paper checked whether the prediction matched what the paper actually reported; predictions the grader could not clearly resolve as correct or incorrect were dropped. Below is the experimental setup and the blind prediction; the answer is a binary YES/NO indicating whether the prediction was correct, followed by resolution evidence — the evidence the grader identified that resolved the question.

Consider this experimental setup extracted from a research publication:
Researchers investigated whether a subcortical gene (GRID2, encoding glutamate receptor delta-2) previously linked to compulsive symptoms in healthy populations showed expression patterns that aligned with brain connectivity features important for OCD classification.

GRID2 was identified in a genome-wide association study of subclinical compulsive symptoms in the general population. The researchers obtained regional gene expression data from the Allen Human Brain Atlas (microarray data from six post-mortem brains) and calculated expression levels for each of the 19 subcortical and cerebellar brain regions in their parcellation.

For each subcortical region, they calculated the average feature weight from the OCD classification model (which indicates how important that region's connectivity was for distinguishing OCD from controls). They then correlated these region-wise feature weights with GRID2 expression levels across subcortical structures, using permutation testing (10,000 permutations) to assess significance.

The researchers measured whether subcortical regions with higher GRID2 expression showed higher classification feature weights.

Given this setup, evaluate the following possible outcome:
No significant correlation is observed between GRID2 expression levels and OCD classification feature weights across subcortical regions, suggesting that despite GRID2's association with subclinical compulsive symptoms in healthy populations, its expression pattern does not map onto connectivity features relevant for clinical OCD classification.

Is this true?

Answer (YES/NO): YES